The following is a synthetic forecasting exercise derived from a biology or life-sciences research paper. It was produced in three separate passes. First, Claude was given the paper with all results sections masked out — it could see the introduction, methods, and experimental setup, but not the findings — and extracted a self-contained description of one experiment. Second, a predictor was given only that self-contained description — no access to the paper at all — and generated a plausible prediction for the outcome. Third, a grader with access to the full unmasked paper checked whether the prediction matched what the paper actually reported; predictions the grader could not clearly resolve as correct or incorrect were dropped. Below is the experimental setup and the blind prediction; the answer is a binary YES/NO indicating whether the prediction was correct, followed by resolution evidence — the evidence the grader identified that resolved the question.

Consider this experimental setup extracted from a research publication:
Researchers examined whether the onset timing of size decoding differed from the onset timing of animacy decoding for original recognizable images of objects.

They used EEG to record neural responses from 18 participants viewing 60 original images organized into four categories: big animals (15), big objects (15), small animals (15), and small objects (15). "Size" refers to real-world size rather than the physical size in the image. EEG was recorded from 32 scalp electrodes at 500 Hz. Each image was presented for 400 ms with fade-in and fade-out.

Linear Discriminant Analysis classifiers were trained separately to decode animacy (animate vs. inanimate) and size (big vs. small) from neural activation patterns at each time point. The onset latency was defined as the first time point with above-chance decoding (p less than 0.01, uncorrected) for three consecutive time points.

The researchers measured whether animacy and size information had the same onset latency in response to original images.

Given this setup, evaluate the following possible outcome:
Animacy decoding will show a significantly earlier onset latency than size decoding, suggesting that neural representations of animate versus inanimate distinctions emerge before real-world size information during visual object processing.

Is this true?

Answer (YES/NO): NO